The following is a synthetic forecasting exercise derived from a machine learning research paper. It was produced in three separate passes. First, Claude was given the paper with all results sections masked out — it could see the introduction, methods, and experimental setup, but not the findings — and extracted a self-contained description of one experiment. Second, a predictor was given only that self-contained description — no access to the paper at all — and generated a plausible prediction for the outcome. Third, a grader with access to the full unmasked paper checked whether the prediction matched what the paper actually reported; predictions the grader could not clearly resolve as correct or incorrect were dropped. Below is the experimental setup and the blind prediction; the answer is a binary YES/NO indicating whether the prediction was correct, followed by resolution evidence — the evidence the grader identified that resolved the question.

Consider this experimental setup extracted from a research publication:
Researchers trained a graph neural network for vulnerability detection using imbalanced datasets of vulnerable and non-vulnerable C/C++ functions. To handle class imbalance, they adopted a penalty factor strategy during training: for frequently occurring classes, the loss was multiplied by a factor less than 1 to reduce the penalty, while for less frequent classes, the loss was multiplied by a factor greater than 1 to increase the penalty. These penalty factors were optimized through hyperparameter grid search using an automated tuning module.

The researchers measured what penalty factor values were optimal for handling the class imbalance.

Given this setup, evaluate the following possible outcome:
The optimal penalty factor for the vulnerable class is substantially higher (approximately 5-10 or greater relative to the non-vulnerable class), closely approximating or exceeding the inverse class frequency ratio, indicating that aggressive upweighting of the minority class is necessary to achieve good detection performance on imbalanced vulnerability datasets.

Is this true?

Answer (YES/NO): NO